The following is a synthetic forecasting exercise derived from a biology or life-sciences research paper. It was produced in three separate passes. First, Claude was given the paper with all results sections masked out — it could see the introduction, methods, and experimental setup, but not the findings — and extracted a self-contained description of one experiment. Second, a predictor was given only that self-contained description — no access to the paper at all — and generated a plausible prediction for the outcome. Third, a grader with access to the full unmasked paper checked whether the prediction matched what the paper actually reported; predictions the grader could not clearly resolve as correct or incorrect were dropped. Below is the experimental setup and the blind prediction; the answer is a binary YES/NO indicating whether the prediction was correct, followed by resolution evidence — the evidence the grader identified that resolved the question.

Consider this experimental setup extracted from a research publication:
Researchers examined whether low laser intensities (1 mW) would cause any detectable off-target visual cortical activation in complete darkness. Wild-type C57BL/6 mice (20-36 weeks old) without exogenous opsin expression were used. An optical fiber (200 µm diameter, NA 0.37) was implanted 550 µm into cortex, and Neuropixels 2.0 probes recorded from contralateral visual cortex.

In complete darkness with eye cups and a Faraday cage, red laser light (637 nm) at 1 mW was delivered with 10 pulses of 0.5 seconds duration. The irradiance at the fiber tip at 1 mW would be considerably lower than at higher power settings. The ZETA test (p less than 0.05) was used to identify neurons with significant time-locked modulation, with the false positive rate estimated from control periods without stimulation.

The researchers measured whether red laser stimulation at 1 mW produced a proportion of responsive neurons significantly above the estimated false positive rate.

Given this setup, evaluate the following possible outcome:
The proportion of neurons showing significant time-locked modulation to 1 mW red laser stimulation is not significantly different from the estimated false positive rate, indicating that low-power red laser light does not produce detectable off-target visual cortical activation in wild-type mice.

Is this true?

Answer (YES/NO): NO